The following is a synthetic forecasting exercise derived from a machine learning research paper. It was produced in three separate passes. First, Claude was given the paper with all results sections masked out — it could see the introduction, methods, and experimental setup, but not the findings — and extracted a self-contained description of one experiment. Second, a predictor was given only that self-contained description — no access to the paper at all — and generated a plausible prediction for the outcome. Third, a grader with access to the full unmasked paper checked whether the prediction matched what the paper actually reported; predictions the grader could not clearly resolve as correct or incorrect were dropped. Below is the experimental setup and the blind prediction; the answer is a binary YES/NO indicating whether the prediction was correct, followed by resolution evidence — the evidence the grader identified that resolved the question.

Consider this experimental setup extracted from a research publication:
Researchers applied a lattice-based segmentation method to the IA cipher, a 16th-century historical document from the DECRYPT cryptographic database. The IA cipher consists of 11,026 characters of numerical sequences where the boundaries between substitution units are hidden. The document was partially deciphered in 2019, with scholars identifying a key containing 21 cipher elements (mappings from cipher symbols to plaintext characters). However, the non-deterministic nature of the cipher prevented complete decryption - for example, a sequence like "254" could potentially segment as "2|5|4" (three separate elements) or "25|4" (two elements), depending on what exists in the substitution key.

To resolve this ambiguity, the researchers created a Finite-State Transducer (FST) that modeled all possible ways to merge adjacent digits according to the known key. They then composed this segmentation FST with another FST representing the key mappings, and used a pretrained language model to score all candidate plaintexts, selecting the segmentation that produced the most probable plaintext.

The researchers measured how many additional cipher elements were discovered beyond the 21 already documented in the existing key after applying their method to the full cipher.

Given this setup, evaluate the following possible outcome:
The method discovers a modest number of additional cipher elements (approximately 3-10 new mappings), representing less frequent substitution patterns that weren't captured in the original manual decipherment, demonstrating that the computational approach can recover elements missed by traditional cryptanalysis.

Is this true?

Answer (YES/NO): YES